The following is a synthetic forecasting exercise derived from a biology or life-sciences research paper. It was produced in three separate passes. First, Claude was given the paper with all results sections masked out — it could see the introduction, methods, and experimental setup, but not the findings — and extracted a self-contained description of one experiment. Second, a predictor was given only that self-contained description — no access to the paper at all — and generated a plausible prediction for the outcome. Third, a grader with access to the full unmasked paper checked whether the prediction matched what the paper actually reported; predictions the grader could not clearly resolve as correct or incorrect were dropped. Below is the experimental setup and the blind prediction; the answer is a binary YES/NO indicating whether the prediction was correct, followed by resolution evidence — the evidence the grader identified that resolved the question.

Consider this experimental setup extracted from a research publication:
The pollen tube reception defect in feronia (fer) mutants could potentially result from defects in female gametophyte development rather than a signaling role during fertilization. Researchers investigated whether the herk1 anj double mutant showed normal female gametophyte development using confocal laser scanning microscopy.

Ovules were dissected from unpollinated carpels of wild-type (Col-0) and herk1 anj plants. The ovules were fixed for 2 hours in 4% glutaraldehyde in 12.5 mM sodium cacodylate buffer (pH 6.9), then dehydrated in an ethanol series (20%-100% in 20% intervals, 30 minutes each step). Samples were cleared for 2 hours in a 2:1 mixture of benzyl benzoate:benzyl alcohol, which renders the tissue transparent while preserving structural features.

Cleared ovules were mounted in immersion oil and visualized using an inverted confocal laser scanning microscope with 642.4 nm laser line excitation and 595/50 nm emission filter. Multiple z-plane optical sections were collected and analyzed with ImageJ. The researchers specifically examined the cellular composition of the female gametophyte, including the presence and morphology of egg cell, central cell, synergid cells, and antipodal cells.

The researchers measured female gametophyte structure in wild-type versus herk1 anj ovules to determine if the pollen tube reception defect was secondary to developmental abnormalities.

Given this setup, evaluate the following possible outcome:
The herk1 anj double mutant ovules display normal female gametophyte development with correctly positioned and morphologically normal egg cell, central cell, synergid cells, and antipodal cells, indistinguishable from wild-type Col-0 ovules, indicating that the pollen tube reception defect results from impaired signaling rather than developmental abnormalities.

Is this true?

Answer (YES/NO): YES